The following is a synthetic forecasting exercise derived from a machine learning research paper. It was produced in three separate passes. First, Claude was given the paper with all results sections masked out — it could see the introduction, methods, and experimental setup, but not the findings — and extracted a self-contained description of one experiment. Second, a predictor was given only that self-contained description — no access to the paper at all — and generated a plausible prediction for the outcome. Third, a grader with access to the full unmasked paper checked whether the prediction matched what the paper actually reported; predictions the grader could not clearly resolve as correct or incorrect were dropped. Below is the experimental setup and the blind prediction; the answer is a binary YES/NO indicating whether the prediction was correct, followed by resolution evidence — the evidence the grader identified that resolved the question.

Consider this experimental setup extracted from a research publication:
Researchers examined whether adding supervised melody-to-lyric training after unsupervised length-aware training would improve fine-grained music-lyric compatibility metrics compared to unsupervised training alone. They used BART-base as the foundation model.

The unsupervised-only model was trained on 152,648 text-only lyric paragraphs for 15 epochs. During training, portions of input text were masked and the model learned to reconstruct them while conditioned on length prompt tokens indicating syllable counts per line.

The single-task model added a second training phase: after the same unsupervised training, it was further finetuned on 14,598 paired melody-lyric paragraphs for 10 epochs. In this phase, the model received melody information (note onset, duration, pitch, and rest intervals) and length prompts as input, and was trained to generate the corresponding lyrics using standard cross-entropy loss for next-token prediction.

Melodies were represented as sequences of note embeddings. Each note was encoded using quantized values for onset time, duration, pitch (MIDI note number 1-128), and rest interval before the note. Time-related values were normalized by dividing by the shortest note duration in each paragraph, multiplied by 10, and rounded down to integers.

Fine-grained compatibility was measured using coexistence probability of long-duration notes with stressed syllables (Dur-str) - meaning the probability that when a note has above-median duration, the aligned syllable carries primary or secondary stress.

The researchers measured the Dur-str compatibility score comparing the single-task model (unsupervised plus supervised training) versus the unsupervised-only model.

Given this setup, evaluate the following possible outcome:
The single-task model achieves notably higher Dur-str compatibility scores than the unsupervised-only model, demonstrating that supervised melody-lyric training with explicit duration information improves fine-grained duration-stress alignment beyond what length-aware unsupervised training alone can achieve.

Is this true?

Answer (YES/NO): NO